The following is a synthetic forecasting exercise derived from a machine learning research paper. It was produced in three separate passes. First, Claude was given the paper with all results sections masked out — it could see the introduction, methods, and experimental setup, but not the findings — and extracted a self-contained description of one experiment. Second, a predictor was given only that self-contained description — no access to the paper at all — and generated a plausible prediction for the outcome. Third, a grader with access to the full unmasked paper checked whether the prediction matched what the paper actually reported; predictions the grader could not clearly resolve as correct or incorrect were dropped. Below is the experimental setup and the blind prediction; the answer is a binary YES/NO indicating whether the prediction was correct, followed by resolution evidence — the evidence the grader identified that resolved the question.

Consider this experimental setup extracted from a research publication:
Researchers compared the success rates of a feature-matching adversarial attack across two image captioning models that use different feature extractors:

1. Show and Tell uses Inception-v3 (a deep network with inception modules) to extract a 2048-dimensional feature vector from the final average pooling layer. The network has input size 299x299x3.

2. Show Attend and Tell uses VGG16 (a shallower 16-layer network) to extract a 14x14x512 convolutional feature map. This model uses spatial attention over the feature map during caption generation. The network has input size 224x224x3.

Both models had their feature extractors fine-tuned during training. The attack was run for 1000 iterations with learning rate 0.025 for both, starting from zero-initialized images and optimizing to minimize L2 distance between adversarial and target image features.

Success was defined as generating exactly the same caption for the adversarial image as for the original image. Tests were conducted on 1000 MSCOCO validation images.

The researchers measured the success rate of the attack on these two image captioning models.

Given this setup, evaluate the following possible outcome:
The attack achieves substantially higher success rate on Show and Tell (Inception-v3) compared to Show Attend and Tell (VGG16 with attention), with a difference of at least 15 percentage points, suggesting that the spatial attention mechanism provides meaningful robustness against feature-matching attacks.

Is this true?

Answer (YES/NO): NO